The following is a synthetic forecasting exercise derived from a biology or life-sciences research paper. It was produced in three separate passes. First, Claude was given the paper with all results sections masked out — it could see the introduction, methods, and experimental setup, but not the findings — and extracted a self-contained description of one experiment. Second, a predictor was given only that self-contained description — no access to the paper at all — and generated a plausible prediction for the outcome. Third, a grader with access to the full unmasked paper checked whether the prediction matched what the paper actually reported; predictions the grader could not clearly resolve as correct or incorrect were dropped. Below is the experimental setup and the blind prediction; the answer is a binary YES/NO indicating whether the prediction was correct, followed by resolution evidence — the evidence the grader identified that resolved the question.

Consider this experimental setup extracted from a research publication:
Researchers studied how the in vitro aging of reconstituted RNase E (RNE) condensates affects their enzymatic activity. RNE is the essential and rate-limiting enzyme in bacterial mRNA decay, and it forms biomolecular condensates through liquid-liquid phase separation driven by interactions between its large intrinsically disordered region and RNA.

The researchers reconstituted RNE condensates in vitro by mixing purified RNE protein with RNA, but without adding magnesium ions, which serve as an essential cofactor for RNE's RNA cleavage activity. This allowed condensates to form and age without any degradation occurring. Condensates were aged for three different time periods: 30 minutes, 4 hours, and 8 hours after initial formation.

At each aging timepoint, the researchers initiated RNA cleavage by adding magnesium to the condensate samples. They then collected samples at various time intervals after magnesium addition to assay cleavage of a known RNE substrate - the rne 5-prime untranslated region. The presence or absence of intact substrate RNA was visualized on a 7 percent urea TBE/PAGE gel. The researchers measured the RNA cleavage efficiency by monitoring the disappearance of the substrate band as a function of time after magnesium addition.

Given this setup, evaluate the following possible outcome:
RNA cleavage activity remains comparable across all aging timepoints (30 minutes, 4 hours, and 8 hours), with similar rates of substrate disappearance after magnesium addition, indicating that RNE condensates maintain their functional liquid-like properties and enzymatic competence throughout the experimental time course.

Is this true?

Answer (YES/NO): NO